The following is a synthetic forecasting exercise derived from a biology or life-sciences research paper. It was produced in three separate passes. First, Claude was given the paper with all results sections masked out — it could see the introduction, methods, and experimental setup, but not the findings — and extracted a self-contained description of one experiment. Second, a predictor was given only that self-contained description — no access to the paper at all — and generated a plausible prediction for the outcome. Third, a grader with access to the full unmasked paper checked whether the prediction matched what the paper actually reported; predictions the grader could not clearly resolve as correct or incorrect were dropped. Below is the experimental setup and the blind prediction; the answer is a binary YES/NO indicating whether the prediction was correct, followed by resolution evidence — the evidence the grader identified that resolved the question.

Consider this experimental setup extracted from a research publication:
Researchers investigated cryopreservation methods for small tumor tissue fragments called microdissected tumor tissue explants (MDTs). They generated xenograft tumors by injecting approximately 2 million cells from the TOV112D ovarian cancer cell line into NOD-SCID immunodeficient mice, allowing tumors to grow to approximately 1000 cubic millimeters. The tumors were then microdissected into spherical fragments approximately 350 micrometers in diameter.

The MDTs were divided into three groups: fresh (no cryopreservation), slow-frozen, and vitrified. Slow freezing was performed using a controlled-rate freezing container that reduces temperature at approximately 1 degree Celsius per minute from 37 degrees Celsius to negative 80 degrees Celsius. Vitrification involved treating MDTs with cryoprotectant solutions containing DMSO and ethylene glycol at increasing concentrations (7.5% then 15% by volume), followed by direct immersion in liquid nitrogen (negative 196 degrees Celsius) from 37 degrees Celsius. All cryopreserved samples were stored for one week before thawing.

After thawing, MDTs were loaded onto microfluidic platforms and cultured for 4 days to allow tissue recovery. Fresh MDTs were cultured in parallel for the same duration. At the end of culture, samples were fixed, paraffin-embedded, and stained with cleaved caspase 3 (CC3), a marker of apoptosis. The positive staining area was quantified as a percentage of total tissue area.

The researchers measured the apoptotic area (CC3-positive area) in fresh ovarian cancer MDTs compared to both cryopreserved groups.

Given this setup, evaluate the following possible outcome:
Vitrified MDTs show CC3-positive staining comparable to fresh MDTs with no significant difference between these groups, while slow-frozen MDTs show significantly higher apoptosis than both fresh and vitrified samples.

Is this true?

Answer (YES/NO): NO